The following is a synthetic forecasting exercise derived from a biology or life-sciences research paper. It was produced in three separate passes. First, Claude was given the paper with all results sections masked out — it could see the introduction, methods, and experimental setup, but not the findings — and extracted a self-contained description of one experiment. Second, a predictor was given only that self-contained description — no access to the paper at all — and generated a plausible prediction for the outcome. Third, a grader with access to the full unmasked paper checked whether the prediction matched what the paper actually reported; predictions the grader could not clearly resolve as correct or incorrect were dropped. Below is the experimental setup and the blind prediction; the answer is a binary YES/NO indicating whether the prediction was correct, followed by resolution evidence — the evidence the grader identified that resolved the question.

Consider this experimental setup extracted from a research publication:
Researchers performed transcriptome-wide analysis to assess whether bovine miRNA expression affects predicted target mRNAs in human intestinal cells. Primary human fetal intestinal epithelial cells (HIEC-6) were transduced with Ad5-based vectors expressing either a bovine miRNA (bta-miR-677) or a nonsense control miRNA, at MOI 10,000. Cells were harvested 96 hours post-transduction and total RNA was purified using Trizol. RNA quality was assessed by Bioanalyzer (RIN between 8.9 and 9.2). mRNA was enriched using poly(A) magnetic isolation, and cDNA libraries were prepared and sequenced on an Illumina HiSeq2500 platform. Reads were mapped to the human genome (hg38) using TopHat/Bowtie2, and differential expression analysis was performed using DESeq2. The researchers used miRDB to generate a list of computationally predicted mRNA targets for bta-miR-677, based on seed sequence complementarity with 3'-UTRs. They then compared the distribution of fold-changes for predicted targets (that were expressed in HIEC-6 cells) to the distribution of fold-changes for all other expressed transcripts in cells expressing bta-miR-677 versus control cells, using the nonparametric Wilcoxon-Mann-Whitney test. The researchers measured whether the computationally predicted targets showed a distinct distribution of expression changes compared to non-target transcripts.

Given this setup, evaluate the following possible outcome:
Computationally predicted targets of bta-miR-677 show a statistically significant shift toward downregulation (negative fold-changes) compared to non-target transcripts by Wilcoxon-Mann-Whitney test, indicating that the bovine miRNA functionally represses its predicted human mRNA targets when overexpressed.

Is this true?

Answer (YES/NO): YES